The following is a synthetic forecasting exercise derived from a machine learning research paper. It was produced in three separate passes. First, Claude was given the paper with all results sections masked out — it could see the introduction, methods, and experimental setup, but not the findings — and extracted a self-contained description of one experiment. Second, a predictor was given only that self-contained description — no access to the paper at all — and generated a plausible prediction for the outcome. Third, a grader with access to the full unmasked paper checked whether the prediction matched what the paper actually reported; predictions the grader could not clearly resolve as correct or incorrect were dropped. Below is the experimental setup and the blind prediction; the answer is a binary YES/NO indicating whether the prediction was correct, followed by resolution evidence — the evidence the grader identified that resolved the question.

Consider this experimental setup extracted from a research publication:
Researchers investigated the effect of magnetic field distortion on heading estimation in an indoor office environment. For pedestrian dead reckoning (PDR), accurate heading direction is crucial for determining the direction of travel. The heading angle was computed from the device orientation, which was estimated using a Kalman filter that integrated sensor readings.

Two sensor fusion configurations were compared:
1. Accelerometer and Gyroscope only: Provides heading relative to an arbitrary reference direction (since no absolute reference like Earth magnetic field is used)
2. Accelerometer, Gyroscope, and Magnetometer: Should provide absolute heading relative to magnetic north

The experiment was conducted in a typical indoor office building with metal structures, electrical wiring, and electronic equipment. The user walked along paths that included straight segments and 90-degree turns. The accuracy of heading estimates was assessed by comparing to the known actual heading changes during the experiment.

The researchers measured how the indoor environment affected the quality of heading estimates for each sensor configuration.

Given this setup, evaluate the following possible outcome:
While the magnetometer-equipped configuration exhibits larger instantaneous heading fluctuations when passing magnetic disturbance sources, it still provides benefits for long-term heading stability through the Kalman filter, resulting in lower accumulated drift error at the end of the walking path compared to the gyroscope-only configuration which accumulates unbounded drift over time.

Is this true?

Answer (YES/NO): NO